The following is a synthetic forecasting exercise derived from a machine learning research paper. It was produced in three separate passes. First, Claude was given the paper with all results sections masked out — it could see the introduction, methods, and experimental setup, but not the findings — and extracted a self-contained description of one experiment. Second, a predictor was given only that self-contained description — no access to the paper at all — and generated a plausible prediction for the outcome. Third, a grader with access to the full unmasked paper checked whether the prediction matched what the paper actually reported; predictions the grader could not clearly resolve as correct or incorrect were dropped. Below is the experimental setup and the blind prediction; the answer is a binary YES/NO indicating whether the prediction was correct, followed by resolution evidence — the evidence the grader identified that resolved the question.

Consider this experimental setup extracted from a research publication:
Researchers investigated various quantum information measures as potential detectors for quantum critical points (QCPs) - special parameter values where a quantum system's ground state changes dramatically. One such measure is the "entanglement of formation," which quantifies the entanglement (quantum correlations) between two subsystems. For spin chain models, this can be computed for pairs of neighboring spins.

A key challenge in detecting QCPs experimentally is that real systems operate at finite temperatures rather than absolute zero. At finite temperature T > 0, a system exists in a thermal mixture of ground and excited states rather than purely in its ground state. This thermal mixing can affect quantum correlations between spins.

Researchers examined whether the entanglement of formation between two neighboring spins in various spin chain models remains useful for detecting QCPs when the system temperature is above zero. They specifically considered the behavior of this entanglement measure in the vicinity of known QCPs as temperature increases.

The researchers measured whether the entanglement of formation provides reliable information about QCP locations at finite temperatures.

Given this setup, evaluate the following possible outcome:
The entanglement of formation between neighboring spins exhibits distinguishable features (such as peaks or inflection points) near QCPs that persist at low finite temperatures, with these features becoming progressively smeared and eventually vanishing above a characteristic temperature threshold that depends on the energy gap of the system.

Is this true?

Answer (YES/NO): NO